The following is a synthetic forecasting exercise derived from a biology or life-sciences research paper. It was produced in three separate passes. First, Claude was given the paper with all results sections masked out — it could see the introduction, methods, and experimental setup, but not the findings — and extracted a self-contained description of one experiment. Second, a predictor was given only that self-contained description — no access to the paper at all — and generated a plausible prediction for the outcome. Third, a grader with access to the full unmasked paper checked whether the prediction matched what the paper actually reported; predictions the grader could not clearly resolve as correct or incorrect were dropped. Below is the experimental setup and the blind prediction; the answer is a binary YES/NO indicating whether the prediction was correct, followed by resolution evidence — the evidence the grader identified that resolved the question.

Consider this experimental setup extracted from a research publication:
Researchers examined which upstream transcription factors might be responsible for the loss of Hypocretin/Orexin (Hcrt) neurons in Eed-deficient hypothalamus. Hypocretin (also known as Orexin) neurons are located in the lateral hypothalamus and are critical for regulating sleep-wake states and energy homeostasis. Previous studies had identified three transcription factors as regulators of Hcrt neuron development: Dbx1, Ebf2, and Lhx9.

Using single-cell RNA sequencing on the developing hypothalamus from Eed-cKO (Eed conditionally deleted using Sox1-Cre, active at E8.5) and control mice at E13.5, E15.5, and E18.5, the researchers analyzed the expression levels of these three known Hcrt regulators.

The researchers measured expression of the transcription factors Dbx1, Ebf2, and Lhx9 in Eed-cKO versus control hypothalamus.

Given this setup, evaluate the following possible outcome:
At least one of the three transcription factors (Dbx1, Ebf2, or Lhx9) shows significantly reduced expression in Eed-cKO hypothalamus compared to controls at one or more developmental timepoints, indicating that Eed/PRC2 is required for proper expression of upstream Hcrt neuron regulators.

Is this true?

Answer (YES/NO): YES